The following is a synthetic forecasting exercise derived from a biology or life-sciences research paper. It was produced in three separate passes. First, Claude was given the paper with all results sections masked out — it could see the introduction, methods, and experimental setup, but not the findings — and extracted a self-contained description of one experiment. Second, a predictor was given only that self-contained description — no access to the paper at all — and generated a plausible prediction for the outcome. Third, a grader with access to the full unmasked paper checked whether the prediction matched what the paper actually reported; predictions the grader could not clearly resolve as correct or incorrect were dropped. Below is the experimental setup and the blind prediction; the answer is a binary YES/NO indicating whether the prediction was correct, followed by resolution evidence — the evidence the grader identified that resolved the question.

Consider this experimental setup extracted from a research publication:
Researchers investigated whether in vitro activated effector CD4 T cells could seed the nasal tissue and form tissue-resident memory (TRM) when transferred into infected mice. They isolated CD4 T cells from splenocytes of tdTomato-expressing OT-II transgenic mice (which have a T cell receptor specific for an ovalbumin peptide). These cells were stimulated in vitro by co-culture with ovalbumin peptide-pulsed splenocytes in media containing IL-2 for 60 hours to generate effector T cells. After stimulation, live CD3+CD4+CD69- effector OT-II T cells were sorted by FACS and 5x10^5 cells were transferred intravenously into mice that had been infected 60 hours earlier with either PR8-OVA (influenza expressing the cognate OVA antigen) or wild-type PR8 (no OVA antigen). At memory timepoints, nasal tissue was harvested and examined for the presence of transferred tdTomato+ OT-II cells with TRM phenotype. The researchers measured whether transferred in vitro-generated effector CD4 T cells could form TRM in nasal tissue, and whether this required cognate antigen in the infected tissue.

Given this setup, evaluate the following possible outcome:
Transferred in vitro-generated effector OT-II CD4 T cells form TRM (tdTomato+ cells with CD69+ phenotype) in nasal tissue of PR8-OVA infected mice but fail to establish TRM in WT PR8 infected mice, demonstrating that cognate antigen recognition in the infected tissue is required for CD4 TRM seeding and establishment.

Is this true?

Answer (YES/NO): YES